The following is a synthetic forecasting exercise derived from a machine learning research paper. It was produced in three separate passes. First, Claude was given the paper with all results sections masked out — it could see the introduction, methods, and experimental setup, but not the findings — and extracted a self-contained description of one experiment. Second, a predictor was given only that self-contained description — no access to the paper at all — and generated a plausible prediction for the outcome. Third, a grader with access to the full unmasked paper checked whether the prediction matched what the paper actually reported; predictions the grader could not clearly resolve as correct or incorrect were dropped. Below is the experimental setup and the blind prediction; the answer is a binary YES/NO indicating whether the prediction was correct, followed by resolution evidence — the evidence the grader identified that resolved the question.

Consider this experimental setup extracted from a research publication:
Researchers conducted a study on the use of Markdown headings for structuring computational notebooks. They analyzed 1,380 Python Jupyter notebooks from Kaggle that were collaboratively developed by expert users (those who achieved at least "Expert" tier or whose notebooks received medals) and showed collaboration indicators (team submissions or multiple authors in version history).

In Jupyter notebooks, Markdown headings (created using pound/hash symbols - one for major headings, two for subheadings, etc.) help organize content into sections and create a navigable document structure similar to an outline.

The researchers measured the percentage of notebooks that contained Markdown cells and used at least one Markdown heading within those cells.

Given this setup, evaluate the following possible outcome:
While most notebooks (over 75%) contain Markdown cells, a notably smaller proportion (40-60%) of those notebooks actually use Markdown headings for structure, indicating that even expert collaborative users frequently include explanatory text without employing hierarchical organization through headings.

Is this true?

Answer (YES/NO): NO